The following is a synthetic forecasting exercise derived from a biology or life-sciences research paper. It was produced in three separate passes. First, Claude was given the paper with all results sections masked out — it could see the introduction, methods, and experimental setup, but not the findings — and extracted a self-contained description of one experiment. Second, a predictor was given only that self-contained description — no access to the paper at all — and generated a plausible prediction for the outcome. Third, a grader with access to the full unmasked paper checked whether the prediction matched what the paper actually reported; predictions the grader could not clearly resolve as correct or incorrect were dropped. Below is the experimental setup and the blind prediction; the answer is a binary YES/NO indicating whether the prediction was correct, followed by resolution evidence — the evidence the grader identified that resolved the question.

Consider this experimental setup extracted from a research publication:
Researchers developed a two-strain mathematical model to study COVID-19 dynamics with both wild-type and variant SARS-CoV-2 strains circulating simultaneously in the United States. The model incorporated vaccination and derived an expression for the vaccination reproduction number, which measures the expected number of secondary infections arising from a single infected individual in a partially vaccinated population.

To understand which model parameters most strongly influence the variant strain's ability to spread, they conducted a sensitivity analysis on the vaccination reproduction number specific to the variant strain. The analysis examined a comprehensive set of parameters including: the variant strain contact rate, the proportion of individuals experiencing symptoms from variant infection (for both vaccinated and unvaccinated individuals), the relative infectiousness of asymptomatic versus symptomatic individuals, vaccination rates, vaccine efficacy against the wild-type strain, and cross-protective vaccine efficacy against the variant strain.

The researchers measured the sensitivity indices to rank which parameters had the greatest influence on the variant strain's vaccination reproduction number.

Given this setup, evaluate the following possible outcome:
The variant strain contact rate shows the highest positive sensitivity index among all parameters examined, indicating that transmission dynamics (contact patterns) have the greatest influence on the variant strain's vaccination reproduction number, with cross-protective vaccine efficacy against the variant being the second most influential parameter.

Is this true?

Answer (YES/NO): NO